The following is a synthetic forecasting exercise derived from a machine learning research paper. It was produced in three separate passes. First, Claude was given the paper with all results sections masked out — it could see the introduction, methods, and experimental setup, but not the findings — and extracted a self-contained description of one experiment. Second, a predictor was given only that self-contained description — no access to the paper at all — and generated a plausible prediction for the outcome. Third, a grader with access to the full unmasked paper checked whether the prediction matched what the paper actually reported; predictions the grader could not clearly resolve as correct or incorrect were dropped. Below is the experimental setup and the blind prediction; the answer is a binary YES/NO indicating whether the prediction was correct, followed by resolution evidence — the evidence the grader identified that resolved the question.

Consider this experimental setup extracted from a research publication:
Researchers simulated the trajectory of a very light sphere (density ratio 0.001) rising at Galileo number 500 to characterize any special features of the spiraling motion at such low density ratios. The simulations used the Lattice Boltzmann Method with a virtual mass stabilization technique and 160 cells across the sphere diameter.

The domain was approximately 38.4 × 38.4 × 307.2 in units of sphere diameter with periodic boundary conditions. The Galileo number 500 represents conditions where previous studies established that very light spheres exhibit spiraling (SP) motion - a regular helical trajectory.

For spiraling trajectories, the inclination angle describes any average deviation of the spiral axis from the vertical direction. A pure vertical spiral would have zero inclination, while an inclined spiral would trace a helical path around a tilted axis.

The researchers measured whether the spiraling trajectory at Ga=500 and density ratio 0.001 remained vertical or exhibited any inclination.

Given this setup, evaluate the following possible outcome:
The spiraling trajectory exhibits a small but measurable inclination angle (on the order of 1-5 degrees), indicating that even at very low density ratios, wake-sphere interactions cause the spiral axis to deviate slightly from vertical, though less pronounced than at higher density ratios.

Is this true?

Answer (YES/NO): NO